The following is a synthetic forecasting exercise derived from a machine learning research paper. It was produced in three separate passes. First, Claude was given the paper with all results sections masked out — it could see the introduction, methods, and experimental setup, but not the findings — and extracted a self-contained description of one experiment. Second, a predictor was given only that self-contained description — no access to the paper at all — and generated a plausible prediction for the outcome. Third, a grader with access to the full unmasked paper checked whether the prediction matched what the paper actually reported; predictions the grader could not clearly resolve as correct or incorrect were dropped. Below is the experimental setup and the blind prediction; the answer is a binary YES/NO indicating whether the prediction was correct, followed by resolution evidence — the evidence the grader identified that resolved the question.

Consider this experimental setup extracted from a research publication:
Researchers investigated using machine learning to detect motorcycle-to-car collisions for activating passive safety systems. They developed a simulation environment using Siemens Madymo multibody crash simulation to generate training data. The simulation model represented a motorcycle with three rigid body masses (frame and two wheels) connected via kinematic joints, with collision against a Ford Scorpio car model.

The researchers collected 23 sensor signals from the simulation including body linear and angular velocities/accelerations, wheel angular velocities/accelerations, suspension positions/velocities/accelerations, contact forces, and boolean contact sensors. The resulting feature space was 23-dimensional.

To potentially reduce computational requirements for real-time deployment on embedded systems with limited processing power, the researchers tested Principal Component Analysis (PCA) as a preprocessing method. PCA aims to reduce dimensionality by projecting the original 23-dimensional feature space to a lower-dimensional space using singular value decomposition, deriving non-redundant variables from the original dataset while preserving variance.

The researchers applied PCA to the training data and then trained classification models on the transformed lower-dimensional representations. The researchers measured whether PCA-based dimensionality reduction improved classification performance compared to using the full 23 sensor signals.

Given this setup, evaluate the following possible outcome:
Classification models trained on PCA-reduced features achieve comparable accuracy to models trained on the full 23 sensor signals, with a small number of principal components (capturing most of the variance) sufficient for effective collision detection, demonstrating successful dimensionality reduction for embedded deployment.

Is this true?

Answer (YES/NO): NO